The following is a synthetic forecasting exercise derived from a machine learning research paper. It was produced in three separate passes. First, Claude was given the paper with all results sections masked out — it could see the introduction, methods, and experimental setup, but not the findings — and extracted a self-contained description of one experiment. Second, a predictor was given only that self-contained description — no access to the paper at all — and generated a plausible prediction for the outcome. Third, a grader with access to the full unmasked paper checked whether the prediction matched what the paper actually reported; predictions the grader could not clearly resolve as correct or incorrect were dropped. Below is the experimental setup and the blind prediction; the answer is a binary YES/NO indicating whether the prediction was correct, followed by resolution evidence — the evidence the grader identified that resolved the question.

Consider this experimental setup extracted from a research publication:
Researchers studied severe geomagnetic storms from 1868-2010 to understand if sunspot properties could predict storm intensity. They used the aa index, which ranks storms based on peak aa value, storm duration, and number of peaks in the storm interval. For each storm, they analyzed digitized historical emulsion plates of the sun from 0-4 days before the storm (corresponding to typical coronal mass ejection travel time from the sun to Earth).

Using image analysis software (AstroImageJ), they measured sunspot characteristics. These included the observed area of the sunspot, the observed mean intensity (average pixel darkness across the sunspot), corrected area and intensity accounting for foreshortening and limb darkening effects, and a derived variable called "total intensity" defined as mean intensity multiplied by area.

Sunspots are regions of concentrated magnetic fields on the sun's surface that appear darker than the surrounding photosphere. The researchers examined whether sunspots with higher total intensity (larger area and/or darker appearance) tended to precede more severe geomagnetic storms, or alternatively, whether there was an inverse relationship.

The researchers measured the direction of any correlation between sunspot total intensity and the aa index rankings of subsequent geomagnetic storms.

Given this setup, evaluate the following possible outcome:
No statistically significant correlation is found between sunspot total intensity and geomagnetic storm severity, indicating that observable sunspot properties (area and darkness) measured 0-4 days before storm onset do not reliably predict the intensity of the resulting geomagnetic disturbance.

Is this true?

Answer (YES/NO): NO